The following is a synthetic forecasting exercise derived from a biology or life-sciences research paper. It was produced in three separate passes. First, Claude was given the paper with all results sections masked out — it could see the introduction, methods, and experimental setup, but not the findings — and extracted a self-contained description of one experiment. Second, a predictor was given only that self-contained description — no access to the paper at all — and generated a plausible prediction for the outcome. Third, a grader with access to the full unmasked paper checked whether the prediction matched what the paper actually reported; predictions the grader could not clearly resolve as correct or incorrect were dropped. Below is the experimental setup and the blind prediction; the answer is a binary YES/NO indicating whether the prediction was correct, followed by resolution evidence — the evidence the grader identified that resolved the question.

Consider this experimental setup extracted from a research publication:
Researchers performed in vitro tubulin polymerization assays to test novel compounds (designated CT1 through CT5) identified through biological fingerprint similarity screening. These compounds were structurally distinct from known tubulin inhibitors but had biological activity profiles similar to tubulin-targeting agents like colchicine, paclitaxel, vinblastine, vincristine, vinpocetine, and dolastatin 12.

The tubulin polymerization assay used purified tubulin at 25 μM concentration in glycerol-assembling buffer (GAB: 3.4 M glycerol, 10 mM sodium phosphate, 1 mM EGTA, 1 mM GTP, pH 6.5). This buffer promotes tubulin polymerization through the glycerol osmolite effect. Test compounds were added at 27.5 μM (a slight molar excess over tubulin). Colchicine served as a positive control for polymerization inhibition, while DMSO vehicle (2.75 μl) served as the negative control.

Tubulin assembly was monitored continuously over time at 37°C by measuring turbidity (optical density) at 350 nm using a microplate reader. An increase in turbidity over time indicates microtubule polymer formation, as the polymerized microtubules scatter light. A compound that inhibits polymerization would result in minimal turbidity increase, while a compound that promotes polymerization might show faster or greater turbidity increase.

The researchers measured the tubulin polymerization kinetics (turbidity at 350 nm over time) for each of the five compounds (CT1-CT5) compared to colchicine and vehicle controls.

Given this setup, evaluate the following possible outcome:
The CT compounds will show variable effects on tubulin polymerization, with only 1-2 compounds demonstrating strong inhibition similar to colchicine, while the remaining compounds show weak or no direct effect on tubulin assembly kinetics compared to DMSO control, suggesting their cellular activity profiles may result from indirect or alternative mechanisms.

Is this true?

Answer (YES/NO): NO